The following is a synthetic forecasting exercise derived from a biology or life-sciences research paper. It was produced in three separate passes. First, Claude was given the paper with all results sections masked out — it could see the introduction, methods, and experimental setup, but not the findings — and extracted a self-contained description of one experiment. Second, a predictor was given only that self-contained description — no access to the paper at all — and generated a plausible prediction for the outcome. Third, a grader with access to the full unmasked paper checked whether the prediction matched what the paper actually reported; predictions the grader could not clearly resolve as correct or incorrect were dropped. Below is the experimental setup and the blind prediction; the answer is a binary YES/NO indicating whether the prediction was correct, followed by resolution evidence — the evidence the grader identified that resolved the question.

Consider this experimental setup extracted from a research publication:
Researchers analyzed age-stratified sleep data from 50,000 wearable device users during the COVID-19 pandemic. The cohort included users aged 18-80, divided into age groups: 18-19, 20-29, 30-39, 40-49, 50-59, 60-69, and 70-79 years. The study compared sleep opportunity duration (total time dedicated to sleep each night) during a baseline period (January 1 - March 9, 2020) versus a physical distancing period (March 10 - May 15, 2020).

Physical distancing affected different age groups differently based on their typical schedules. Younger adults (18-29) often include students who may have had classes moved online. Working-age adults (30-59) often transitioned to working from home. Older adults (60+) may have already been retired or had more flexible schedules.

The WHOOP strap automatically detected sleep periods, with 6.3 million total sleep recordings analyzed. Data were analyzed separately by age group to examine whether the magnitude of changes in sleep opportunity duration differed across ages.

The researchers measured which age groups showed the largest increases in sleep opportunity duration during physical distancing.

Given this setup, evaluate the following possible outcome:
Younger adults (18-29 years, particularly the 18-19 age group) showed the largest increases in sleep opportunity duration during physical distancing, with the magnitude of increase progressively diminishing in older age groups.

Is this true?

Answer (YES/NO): YES